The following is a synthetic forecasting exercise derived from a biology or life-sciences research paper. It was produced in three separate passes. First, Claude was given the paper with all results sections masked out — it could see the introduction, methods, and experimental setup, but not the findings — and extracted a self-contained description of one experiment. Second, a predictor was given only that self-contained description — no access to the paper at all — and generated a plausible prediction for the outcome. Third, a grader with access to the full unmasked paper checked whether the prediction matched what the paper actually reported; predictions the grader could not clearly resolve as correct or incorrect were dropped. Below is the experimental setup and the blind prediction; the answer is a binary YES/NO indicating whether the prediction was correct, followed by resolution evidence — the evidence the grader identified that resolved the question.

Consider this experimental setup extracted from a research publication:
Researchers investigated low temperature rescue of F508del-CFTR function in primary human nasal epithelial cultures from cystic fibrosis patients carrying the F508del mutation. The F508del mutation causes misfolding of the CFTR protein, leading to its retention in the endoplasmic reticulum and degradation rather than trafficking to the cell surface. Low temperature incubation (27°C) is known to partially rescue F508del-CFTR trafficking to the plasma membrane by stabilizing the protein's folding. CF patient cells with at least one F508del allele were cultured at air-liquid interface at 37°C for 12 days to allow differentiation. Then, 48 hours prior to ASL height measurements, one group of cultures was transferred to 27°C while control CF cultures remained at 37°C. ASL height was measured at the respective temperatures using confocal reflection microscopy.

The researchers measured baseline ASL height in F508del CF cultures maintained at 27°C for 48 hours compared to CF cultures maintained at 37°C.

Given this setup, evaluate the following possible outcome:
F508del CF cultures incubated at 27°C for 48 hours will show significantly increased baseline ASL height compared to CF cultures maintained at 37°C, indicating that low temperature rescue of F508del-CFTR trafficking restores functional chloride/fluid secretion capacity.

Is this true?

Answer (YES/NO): YES